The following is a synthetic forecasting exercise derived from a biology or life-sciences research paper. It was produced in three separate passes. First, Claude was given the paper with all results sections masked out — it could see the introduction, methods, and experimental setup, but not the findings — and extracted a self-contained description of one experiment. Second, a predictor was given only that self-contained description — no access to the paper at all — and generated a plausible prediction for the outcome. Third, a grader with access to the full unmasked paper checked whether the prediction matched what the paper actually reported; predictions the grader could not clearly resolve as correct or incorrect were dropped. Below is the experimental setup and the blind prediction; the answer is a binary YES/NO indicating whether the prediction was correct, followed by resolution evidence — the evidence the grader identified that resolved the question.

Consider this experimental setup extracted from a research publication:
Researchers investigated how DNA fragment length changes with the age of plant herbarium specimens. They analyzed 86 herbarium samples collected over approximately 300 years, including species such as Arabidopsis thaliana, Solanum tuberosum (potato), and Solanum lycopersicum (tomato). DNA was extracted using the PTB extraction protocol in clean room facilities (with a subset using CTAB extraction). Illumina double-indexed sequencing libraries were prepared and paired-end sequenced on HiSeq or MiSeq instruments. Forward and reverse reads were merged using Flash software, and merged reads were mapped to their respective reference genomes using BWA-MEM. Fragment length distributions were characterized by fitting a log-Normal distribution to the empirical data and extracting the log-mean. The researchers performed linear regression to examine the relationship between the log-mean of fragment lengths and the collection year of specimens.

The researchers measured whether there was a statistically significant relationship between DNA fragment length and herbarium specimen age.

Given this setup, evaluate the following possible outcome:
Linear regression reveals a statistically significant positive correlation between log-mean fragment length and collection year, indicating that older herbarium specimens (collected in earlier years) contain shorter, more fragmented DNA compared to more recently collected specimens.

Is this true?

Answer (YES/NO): YES